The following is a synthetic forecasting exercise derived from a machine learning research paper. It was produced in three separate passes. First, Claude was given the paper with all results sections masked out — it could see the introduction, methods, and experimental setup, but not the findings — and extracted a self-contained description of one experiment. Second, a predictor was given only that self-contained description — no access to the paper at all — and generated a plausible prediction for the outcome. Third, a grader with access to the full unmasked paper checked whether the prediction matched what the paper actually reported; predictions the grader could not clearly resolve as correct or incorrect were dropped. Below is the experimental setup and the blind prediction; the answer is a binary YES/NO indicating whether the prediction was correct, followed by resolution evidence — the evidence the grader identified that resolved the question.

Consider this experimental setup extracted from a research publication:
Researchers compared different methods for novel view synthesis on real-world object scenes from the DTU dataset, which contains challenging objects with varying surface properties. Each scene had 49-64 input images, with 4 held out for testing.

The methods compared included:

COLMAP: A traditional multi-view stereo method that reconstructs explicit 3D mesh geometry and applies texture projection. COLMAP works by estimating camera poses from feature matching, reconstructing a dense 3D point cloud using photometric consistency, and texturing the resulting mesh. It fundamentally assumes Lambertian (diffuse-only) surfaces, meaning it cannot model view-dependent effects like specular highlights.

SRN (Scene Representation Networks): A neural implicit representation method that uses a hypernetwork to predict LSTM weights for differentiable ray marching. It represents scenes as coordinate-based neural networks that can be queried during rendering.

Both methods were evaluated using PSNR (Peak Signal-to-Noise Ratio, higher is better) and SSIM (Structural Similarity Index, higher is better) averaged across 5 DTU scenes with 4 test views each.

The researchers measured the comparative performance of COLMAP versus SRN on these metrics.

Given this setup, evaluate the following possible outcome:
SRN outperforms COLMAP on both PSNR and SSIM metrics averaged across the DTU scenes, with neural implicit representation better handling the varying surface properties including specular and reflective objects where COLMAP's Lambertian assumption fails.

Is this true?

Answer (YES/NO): NO